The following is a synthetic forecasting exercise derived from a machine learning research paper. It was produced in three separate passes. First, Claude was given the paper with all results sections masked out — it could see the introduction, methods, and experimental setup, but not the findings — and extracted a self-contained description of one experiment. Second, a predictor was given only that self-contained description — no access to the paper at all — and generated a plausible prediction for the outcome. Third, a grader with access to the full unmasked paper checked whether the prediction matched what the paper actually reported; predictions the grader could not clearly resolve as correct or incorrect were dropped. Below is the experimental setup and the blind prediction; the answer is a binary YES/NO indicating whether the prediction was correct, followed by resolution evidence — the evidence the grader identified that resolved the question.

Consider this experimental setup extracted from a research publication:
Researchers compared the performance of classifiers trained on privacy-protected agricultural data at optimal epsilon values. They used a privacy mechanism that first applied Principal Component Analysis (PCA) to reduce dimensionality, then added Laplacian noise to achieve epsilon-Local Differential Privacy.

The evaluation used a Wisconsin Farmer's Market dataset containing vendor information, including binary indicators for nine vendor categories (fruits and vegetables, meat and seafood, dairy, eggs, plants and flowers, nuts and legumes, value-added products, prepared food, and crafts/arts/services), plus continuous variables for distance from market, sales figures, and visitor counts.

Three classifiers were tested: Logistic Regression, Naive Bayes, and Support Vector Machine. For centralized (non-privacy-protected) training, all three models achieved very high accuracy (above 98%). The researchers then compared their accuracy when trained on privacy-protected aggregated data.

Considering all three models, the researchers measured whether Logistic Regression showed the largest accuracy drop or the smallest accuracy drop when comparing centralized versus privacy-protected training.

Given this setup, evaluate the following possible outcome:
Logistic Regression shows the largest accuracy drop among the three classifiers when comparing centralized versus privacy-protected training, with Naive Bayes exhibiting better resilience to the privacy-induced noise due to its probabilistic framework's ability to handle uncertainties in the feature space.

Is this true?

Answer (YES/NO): YES